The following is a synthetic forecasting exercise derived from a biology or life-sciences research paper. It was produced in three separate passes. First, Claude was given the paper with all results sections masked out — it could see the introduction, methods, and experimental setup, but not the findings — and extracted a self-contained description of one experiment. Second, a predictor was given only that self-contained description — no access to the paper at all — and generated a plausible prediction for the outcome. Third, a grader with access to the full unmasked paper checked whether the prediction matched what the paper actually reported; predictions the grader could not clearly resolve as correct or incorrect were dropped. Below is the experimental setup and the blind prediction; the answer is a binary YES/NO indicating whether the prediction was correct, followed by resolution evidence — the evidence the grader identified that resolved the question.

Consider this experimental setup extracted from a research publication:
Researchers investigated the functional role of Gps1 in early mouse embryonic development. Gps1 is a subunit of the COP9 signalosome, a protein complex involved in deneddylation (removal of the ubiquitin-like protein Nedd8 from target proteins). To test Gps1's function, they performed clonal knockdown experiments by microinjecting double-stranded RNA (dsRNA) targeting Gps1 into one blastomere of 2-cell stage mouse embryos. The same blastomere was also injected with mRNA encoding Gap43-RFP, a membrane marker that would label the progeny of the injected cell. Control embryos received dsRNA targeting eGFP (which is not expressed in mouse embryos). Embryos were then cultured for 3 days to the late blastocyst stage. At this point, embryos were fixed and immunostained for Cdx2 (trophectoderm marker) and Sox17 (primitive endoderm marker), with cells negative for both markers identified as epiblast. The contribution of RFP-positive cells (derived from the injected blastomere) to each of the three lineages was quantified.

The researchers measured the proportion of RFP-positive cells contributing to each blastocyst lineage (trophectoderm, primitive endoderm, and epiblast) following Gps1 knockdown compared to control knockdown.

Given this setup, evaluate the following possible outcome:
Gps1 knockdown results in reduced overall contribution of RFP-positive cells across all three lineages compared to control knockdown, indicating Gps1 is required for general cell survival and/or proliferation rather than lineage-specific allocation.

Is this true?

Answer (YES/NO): NO